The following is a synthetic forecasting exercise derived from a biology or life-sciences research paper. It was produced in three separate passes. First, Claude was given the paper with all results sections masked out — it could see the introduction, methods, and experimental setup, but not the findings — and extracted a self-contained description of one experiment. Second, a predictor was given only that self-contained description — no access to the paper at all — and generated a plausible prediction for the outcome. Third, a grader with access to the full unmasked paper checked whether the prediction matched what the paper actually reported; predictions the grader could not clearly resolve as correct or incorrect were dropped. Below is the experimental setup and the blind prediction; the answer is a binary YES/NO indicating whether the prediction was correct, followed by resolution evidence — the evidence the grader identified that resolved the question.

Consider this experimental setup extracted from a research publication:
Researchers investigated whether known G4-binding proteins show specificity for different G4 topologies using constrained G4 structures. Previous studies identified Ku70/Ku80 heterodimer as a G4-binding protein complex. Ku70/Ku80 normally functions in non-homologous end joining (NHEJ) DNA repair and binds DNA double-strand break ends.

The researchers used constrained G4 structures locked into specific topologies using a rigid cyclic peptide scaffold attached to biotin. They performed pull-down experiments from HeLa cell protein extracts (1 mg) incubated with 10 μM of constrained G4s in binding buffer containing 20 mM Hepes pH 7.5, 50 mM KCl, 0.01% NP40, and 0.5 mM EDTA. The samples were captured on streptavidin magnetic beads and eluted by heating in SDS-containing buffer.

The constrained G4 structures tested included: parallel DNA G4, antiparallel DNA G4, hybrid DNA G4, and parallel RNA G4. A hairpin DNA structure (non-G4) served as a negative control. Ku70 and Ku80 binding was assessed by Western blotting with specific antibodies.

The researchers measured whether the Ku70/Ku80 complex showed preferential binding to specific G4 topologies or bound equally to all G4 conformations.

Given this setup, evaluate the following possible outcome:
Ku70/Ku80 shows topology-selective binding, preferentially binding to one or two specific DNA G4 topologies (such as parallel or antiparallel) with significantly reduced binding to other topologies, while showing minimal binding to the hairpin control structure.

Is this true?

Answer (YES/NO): NO